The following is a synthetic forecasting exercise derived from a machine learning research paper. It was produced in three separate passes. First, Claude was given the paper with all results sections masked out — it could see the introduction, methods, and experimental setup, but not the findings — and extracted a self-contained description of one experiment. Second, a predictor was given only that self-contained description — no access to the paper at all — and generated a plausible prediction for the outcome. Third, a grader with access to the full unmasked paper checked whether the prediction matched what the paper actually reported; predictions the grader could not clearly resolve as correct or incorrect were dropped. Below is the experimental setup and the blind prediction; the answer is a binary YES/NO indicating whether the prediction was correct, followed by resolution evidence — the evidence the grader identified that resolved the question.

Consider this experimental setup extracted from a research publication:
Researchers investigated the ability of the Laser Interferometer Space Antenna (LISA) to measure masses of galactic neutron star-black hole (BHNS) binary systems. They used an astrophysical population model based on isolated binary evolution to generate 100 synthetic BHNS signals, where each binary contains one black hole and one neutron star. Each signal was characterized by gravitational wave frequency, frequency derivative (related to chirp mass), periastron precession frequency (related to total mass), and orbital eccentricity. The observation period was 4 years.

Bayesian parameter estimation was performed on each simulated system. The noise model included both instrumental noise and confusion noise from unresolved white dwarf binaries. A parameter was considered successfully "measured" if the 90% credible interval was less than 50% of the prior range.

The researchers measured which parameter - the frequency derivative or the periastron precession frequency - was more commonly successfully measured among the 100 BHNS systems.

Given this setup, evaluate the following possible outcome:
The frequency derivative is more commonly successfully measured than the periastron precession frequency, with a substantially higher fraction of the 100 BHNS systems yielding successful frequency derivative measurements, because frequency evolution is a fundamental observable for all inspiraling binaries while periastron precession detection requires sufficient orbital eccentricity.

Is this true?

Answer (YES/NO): YES